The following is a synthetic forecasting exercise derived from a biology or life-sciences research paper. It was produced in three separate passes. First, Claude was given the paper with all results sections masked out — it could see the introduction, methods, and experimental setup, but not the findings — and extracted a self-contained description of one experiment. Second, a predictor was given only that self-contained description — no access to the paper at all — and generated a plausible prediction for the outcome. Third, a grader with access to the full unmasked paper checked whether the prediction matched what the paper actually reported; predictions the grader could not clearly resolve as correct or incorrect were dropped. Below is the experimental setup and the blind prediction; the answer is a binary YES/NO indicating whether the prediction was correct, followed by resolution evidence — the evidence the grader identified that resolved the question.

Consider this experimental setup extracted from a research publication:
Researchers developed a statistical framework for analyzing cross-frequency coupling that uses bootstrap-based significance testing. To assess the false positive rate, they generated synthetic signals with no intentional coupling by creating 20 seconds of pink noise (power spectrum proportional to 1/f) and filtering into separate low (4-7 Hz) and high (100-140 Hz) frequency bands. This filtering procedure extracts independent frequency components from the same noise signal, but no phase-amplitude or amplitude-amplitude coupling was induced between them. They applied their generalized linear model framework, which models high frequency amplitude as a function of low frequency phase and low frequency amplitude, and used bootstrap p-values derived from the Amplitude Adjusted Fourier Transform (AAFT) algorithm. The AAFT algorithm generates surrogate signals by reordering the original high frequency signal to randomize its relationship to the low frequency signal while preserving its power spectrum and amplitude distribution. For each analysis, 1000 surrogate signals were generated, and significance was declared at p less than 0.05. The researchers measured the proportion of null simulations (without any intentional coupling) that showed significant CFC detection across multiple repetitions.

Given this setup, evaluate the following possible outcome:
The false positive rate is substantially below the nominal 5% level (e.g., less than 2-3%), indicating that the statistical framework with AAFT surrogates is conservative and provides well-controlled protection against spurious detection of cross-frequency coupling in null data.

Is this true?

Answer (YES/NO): YES